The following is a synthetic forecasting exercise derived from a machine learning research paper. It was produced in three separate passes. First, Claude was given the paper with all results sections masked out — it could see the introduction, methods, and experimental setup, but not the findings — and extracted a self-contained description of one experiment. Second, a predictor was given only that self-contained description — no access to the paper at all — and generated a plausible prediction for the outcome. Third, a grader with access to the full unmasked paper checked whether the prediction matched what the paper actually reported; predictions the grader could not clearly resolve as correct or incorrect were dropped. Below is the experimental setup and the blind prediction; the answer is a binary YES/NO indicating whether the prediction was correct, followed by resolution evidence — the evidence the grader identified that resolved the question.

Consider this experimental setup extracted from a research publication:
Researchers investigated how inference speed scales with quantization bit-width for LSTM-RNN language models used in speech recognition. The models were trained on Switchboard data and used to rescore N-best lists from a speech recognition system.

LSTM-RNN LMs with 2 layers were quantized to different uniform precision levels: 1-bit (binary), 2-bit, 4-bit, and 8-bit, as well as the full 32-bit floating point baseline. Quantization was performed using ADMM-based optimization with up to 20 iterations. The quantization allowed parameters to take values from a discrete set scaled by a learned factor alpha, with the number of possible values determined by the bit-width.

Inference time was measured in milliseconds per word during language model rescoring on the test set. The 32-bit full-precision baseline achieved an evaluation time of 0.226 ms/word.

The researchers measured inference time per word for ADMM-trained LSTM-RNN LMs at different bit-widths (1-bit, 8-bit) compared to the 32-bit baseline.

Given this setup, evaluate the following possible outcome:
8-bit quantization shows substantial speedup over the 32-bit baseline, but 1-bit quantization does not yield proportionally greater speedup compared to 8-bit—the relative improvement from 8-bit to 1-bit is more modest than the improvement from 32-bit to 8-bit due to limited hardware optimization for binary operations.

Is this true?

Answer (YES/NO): NO